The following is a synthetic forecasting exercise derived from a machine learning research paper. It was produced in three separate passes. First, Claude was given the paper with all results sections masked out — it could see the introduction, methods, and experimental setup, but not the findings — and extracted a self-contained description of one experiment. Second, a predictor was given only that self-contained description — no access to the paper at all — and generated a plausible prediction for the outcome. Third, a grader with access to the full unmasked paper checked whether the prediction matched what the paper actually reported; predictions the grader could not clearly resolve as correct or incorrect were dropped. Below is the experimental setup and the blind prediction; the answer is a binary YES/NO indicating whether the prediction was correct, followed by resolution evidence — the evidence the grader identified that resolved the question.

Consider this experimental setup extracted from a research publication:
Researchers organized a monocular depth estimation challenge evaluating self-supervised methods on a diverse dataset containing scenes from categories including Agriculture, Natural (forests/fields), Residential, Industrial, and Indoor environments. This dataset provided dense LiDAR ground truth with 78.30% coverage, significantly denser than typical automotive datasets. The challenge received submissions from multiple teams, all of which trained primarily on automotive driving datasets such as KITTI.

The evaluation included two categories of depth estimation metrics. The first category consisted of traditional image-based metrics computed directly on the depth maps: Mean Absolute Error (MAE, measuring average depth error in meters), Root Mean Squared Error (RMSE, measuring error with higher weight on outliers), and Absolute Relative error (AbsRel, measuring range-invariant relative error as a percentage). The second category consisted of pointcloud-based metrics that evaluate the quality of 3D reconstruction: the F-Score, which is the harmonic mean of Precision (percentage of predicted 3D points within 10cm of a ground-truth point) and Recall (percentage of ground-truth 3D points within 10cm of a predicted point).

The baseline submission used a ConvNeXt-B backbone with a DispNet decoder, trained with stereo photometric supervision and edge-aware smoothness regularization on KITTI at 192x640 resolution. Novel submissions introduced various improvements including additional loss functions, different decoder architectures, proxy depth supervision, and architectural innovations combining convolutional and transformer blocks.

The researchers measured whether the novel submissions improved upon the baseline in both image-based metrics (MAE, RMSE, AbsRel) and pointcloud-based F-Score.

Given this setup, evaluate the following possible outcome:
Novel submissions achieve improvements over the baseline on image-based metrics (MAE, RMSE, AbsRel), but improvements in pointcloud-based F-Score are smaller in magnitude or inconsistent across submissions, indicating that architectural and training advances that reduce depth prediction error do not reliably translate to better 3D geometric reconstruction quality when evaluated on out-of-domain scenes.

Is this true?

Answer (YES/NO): NO